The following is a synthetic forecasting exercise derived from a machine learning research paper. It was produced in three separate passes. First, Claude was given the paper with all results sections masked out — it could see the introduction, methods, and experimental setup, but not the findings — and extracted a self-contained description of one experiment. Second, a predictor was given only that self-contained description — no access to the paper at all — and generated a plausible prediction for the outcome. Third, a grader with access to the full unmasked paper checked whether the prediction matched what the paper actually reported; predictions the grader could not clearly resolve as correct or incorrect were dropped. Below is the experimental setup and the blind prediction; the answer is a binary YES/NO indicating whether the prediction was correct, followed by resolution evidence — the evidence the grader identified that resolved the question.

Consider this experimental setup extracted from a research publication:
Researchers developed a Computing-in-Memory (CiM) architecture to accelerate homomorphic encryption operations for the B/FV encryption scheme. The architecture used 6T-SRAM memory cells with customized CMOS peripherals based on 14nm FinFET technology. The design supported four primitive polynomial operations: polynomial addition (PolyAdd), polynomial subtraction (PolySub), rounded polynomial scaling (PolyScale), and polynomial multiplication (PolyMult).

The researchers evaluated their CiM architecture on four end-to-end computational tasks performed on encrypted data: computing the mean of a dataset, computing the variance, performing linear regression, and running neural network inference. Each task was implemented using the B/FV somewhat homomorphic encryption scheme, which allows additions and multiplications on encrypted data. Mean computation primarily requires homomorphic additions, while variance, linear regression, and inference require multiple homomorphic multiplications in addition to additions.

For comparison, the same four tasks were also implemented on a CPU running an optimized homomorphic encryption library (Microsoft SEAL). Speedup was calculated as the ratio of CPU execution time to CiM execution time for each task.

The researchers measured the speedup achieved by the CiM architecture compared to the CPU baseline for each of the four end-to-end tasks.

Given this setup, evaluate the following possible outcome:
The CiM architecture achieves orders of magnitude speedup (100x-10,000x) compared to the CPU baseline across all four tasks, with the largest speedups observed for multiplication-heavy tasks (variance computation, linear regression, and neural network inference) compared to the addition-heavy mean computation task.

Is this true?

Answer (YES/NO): NO